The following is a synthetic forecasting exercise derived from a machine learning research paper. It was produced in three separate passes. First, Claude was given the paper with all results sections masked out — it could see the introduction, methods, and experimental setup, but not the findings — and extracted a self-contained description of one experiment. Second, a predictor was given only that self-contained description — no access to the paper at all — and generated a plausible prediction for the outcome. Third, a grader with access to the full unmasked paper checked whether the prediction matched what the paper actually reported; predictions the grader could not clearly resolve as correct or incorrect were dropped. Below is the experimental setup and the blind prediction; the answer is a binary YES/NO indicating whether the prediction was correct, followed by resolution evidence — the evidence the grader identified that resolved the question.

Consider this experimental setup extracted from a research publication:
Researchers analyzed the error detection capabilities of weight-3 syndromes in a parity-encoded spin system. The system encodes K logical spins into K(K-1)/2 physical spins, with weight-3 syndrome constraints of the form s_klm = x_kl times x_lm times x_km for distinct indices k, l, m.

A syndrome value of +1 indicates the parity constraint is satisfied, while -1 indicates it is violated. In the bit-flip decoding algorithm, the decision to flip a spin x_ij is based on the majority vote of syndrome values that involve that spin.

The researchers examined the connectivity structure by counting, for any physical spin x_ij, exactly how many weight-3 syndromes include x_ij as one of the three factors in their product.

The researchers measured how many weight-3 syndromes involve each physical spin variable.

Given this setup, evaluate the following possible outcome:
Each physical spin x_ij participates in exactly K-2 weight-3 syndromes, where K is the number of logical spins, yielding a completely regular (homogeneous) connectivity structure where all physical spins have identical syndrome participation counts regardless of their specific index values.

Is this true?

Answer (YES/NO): YES